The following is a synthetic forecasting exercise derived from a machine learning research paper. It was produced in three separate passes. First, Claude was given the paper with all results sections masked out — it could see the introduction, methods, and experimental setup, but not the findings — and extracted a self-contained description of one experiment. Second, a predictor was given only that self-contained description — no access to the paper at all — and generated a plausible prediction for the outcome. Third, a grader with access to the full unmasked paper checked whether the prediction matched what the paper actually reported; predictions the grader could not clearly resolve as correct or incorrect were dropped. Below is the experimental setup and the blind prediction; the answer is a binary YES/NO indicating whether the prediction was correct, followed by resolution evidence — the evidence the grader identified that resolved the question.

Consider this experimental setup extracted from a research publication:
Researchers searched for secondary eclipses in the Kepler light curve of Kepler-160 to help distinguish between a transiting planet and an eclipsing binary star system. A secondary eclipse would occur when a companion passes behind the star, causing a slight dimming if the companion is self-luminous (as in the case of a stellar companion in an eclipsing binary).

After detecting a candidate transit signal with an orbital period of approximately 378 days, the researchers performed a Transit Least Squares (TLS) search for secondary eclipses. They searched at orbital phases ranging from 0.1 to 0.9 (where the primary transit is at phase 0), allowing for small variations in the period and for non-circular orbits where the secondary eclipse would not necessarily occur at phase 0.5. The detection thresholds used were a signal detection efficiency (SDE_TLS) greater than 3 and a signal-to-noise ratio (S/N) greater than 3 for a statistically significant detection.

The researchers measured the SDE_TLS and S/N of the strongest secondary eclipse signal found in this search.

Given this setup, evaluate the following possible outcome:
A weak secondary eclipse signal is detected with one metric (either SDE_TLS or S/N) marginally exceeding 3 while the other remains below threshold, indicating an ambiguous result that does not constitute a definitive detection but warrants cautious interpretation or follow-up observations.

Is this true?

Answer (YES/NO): NO